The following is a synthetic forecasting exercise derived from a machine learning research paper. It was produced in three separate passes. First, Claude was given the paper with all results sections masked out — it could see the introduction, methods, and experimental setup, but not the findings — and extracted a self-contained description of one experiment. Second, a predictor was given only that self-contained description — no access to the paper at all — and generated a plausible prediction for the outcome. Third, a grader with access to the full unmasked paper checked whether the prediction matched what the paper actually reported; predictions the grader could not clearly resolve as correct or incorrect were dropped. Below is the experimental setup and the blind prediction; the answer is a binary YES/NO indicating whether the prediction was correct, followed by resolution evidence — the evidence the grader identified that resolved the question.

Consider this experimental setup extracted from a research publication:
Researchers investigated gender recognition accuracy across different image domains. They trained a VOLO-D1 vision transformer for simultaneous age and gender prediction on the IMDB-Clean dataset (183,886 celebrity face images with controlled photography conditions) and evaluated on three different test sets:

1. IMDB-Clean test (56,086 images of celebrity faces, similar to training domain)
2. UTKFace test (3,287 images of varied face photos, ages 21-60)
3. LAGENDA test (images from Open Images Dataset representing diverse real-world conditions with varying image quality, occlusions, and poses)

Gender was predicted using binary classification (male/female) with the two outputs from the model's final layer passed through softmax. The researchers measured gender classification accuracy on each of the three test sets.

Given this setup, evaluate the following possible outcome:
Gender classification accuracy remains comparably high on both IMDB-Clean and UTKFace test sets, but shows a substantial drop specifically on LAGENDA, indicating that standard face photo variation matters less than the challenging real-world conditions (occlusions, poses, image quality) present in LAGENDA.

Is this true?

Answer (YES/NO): YES